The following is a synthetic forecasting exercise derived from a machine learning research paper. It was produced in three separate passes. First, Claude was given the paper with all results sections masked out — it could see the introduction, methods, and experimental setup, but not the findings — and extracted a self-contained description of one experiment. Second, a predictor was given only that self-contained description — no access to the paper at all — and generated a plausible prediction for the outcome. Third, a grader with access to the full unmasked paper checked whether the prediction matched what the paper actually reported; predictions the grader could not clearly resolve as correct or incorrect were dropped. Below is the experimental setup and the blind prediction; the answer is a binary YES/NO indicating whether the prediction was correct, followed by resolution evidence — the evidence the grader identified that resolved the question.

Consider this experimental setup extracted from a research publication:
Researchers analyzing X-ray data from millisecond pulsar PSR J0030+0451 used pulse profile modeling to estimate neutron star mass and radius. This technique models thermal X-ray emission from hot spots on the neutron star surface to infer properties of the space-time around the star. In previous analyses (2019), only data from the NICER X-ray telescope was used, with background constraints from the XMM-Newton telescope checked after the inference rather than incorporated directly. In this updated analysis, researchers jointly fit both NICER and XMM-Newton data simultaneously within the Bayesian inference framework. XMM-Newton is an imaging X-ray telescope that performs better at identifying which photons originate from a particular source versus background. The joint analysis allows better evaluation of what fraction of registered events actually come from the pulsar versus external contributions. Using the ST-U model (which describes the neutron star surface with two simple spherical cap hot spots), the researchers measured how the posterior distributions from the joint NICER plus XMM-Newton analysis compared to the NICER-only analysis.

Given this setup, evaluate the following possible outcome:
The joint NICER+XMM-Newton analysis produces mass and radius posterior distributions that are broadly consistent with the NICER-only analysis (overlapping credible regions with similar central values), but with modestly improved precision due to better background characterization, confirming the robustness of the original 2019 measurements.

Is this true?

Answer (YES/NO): NO